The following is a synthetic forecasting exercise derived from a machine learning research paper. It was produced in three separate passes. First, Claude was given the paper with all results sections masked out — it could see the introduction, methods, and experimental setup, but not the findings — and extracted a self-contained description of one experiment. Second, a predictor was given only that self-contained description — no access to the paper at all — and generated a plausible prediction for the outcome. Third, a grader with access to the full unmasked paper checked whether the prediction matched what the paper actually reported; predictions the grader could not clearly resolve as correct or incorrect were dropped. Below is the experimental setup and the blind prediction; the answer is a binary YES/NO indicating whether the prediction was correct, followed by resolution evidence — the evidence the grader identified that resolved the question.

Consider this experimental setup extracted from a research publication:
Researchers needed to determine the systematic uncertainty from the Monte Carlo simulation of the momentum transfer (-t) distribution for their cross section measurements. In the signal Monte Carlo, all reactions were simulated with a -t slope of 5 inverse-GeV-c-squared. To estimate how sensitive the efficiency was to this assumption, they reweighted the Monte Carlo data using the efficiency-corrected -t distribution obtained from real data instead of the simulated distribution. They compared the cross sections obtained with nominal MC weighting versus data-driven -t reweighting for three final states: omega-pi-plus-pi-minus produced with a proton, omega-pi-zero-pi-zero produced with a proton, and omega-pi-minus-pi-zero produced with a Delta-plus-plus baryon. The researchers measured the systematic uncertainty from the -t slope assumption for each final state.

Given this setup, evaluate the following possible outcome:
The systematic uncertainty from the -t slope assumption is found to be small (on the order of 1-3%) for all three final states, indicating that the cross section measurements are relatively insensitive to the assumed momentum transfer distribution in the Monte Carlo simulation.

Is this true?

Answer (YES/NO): YES